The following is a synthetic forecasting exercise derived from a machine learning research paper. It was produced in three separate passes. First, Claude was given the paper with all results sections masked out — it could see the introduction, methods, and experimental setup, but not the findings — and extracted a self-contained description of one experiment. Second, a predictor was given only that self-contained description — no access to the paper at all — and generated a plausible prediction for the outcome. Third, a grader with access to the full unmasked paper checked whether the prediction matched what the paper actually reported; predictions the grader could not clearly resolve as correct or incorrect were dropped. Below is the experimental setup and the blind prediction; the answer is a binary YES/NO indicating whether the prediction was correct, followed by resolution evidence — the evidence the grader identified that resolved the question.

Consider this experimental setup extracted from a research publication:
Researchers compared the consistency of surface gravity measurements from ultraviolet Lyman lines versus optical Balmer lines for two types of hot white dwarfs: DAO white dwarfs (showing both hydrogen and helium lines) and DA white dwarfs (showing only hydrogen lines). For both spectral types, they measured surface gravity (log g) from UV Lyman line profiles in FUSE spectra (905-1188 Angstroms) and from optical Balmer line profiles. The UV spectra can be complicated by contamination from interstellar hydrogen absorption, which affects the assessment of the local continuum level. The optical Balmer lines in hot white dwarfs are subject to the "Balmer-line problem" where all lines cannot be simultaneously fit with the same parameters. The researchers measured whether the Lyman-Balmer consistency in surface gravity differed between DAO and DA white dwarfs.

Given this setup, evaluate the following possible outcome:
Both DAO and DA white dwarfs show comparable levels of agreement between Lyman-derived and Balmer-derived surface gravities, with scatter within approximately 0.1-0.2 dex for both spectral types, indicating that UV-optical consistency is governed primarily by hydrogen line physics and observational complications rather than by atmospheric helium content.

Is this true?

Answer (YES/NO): NO